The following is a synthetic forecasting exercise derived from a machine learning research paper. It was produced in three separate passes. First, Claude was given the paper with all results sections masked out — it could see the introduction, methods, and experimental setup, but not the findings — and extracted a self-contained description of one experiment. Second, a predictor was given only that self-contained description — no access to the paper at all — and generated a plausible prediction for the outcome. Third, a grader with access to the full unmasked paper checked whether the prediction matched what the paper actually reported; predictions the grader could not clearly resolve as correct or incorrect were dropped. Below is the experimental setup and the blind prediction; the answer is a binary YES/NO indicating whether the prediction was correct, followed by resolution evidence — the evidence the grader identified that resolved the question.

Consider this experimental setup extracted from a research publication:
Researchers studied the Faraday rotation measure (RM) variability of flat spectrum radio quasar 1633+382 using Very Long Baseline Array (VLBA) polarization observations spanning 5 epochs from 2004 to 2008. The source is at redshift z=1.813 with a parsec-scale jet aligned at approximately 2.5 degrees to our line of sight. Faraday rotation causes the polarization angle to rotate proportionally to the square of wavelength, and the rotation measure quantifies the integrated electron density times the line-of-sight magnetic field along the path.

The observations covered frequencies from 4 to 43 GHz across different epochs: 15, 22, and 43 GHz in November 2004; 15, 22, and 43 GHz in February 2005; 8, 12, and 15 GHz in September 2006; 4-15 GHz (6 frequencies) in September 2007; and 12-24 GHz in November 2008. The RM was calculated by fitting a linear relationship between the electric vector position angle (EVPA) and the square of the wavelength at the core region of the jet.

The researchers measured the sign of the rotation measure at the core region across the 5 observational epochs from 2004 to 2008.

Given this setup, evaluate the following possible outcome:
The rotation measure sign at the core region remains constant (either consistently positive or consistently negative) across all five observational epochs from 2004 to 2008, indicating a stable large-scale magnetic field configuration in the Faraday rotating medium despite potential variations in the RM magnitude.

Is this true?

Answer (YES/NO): NO